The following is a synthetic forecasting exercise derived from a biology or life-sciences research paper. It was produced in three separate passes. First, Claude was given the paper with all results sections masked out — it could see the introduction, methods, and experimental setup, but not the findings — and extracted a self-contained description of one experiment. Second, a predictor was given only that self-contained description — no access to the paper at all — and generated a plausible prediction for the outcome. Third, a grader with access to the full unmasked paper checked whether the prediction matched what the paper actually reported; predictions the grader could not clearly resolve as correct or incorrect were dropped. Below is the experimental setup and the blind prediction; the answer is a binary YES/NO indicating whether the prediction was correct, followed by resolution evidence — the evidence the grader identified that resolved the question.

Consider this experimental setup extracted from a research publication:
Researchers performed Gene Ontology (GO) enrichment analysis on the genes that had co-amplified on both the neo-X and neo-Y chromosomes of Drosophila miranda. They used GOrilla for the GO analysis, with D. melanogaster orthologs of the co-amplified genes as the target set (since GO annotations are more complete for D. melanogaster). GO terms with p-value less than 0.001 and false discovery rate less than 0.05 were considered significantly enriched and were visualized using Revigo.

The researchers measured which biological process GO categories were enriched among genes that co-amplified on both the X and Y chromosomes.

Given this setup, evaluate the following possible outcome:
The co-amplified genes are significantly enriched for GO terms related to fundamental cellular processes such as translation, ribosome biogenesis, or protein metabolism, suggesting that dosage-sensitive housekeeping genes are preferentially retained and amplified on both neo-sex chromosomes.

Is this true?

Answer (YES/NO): NO